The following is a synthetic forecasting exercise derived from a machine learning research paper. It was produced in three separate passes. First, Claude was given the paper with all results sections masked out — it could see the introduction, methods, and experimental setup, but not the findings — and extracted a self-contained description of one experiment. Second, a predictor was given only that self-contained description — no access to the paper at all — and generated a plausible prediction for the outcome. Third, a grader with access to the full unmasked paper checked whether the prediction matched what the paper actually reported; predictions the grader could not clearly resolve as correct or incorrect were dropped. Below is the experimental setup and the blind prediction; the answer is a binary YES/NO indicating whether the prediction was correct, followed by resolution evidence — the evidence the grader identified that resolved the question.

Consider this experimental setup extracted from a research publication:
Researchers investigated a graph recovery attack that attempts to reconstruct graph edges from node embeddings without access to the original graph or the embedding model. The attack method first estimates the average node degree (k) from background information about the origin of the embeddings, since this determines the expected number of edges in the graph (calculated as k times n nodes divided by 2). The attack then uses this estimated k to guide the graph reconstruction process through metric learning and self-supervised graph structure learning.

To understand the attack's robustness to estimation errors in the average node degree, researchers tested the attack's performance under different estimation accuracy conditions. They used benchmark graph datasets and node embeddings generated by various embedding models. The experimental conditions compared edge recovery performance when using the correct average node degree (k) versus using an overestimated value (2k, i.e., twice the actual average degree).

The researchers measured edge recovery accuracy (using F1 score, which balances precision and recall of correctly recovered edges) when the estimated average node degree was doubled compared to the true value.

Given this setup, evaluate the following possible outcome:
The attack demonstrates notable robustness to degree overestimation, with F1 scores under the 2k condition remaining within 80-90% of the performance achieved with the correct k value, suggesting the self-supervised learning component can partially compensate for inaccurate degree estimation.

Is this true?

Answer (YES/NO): NO